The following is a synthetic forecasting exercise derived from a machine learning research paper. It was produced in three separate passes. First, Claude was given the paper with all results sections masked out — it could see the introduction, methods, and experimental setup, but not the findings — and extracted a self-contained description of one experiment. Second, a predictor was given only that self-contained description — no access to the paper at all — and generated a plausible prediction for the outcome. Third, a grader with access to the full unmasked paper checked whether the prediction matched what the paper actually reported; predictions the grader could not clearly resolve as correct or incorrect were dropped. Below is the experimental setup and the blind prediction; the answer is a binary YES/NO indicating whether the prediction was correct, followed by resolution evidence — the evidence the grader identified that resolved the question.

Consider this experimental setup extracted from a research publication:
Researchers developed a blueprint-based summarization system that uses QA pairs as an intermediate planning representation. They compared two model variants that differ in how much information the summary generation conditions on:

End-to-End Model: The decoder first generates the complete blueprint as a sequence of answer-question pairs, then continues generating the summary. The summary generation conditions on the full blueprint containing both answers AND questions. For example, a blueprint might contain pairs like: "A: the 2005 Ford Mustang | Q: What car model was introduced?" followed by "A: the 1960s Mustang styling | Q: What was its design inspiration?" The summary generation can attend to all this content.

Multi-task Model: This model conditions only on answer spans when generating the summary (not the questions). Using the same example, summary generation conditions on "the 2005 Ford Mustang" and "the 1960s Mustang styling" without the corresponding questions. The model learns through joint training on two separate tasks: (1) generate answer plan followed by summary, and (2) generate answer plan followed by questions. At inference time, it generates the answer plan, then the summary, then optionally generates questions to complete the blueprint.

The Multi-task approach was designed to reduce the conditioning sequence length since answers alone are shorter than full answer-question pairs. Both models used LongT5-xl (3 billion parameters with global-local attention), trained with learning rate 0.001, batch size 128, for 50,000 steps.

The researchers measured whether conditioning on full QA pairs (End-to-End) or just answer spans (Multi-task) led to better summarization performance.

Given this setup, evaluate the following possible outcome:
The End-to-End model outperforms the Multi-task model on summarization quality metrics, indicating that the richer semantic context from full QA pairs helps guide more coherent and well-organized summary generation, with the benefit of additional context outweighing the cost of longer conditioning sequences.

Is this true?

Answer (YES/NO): NO